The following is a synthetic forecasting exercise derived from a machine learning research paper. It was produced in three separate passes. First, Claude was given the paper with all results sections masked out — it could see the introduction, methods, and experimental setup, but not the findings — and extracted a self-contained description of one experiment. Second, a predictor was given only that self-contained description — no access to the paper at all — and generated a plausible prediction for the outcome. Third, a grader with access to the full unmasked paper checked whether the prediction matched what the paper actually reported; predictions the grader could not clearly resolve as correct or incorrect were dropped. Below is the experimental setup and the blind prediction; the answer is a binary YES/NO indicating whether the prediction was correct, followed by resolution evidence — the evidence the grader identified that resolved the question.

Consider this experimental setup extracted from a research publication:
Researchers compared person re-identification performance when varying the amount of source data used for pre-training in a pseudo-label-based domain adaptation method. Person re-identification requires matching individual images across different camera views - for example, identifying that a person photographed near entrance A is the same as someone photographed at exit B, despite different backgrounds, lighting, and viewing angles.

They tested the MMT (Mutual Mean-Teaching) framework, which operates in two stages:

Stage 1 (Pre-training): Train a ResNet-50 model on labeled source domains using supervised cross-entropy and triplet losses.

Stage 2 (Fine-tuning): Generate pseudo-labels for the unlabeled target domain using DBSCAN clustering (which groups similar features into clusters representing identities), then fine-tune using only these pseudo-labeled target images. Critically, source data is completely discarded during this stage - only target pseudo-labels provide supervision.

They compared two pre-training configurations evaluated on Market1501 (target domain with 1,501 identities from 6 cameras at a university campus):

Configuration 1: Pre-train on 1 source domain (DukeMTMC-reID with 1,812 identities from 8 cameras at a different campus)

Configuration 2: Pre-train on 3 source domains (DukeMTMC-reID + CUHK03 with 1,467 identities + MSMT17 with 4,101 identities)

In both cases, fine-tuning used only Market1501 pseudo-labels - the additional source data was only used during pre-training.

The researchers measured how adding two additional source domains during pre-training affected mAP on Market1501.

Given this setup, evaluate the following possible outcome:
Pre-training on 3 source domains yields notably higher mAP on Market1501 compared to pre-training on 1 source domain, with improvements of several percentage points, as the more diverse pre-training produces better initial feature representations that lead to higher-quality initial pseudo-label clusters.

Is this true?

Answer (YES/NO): NO